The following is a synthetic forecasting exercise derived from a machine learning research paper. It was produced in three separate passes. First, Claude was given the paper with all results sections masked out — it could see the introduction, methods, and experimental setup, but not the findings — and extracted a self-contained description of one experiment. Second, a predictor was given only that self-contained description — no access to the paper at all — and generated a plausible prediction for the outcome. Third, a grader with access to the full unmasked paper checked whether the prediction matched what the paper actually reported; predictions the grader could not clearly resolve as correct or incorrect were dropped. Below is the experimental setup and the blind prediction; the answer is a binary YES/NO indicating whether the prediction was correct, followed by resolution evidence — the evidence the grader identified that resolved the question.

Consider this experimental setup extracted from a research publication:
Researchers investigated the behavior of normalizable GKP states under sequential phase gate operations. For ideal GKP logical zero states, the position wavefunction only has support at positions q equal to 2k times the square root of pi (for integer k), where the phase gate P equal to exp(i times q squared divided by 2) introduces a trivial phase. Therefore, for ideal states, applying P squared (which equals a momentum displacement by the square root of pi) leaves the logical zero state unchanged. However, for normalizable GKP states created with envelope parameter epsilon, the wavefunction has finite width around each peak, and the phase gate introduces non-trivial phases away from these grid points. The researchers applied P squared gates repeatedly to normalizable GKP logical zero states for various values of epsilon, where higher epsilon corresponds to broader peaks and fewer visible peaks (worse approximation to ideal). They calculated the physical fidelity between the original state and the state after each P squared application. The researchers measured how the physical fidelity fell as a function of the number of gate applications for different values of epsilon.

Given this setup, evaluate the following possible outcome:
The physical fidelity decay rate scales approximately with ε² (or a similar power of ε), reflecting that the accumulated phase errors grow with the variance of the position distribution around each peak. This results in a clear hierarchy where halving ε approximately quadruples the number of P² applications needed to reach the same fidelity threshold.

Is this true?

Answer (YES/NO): NO